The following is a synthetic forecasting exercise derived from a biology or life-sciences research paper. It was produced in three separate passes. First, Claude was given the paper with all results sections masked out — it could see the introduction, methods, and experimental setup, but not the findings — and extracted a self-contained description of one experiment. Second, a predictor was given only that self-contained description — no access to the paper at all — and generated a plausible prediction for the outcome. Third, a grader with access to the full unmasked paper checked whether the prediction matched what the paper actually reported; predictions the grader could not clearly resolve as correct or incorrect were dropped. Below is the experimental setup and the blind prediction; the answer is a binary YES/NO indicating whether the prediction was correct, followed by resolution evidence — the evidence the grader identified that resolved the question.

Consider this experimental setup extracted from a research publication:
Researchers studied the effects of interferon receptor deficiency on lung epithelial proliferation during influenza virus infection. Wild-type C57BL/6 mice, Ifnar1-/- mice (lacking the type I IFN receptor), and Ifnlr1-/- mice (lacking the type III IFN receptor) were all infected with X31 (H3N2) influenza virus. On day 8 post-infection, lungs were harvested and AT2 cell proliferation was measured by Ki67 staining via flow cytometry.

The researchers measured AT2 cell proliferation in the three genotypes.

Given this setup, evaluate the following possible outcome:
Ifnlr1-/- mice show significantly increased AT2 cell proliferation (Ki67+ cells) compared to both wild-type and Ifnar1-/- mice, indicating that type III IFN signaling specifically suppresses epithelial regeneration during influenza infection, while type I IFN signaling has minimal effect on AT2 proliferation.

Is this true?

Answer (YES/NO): NO